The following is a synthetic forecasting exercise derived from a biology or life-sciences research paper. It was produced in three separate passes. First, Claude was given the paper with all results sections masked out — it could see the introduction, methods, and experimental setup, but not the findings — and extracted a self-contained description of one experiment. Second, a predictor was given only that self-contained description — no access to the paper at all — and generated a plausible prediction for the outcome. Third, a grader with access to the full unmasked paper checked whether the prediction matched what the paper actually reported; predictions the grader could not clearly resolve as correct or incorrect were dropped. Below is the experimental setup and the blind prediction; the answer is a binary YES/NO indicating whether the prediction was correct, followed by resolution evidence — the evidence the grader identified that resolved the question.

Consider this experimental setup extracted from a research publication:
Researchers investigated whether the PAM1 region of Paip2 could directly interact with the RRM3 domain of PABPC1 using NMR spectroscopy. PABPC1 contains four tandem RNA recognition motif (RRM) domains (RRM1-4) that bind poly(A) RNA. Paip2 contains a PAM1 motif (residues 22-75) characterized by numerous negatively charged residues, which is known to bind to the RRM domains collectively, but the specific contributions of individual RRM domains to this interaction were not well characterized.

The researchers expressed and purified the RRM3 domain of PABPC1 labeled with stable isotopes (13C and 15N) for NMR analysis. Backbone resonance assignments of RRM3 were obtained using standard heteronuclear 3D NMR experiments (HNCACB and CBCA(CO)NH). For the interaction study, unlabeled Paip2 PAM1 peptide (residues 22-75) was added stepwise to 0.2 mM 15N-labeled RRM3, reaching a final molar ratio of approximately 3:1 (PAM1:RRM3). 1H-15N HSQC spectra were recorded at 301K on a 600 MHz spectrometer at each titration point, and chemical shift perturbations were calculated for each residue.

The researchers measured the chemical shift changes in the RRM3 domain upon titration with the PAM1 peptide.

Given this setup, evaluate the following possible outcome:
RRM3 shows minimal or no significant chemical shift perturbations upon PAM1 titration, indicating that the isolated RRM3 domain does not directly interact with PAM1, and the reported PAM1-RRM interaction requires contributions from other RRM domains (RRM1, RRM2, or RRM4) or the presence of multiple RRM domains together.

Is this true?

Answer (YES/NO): NO